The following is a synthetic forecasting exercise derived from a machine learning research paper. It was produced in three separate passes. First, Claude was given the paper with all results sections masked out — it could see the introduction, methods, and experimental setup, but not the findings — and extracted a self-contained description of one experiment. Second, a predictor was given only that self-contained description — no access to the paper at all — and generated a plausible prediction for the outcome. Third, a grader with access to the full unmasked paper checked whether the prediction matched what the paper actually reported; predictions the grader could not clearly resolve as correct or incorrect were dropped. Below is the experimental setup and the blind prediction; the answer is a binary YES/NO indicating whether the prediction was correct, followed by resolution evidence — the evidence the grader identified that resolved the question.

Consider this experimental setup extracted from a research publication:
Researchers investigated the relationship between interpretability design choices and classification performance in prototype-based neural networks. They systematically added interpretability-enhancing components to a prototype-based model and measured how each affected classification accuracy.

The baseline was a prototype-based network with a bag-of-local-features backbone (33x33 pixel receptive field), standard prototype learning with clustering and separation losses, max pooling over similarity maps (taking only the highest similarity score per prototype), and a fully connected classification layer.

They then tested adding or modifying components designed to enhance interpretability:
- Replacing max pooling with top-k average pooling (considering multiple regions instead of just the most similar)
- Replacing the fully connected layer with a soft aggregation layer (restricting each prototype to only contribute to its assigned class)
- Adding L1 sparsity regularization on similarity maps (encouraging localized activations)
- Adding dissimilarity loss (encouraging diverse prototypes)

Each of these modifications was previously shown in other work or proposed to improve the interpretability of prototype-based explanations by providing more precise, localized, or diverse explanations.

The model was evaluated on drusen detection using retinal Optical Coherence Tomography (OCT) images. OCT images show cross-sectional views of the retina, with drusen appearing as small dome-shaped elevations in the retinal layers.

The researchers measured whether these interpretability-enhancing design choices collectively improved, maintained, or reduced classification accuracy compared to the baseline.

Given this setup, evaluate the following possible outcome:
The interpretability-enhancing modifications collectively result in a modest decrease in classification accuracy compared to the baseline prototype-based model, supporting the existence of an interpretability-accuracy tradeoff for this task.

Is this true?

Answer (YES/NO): YES